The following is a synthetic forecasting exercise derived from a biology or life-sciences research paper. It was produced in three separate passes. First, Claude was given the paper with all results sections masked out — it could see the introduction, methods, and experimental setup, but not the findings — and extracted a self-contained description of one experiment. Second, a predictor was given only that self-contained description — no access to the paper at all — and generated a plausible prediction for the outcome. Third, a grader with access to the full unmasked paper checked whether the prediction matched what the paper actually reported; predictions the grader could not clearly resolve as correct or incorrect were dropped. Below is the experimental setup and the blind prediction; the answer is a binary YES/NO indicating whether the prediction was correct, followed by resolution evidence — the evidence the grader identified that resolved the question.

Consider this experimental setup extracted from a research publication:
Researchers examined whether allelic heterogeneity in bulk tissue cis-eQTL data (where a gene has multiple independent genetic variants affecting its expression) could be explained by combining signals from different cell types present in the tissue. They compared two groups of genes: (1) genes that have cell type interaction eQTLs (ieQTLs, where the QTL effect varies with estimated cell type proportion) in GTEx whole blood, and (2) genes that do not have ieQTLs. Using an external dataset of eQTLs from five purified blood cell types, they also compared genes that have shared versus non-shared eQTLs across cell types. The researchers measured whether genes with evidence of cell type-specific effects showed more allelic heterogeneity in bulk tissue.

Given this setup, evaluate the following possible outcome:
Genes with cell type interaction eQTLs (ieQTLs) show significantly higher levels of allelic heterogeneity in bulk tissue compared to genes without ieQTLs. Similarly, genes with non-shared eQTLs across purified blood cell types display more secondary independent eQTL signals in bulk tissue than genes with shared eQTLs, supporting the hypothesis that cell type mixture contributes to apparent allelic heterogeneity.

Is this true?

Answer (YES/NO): YES